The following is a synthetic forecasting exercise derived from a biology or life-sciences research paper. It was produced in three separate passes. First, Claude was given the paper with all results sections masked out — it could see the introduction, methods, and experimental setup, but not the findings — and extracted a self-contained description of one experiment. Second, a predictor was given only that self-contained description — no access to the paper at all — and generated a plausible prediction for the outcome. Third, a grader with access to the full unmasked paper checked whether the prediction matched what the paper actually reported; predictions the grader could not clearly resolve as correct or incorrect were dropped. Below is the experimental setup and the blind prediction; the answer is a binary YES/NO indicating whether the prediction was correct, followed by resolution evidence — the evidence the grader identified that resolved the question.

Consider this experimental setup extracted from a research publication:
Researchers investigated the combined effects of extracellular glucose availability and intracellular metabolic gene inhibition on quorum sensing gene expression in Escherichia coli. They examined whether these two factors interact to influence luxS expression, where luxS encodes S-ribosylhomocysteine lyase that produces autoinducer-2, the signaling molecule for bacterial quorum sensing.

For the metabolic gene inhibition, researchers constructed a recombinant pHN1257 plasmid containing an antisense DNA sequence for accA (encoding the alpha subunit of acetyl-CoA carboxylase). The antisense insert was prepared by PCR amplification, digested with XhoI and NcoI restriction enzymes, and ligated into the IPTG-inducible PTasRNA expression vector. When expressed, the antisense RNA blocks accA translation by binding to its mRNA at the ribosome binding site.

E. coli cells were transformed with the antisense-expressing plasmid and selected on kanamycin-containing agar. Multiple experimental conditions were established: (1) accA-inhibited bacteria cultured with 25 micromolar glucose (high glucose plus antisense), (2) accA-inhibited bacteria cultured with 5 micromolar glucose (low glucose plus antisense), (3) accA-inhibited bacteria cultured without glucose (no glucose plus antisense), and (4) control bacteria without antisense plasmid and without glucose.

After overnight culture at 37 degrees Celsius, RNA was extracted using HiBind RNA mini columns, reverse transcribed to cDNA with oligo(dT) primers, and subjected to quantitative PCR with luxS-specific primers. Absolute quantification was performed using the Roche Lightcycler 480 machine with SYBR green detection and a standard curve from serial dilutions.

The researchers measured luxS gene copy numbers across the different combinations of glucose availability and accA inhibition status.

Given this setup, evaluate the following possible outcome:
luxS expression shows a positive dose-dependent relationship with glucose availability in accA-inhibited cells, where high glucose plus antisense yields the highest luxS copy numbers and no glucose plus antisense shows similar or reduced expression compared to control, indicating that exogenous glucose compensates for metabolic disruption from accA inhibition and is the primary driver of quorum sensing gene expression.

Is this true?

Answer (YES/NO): NO